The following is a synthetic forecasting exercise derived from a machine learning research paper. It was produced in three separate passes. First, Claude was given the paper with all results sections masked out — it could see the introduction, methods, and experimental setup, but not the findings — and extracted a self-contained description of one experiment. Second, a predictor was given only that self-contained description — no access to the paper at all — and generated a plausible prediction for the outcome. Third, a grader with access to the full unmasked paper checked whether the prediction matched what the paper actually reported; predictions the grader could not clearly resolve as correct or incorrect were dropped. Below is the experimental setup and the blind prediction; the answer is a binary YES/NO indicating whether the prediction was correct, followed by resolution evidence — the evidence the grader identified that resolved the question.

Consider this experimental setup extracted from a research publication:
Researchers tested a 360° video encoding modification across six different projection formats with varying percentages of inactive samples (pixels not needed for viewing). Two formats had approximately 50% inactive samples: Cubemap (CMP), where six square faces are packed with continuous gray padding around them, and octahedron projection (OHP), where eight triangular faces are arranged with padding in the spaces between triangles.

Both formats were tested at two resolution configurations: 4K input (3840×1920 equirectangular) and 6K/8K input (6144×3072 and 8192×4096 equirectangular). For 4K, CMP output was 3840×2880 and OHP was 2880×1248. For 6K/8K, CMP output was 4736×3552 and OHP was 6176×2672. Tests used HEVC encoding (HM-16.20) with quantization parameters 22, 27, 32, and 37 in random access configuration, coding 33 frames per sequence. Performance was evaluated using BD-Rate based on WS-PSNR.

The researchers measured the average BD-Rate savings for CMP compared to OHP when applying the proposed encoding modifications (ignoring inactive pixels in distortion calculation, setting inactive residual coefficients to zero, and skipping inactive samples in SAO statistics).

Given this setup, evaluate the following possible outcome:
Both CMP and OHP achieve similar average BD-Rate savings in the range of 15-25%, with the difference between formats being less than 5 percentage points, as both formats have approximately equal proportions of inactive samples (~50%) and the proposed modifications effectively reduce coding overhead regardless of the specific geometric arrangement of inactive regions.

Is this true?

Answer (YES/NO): NO